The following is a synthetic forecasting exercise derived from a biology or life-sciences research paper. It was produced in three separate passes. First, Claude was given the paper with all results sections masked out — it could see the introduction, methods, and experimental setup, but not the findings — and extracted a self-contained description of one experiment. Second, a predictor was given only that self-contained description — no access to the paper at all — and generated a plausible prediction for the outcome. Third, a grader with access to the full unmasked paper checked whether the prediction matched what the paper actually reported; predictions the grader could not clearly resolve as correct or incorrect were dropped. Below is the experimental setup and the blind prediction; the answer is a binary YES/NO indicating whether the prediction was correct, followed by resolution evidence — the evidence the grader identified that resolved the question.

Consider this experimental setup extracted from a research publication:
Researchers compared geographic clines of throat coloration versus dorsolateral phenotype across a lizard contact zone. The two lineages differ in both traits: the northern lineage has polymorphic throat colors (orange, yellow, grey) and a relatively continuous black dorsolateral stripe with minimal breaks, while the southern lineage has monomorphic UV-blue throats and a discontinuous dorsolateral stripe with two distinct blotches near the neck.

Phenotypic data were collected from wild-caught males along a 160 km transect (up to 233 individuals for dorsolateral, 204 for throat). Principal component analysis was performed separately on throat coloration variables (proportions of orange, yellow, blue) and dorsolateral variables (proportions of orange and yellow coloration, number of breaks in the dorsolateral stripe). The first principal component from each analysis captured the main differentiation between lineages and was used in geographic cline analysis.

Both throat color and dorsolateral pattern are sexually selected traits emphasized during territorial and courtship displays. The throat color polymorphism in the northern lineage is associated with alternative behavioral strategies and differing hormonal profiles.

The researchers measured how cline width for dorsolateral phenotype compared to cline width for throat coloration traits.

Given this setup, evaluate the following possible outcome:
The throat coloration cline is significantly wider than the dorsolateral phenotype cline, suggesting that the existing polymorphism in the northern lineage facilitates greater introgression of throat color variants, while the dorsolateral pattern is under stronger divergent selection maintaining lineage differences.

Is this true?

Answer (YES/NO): NO